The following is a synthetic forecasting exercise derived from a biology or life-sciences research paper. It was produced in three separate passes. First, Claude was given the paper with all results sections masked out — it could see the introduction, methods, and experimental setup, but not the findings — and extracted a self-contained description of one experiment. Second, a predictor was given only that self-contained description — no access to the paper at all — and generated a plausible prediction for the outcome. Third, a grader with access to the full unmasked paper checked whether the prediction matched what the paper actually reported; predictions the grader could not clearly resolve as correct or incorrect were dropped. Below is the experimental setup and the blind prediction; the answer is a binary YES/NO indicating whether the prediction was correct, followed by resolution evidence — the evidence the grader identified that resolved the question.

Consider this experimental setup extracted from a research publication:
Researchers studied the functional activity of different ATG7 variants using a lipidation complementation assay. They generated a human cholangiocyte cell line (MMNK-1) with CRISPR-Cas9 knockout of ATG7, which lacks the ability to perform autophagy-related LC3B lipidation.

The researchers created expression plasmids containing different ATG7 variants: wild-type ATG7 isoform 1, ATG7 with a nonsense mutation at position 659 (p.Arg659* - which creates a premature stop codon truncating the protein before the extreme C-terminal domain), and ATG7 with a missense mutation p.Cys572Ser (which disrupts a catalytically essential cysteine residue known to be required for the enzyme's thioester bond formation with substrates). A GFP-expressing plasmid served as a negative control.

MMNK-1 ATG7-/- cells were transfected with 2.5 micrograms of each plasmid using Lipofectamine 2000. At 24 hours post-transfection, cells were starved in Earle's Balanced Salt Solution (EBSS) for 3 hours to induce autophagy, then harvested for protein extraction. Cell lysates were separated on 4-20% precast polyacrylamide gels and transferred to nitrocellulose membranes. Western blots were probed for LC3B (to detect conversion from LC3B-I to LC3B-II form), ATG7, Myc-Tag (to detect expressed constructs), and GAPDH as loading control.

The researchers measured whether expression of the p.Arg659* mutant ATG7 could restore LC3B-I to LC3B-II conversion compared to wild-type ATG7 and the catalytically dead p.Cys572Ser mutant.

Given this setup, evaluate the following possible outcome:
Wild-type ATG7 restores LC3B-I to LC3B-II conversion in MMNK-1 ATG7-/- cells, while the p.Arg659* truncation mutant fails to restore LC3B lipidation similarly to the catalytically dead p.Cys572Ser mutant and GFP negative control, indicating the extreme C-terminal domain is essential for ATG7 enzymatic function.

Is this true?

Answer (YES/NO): YES